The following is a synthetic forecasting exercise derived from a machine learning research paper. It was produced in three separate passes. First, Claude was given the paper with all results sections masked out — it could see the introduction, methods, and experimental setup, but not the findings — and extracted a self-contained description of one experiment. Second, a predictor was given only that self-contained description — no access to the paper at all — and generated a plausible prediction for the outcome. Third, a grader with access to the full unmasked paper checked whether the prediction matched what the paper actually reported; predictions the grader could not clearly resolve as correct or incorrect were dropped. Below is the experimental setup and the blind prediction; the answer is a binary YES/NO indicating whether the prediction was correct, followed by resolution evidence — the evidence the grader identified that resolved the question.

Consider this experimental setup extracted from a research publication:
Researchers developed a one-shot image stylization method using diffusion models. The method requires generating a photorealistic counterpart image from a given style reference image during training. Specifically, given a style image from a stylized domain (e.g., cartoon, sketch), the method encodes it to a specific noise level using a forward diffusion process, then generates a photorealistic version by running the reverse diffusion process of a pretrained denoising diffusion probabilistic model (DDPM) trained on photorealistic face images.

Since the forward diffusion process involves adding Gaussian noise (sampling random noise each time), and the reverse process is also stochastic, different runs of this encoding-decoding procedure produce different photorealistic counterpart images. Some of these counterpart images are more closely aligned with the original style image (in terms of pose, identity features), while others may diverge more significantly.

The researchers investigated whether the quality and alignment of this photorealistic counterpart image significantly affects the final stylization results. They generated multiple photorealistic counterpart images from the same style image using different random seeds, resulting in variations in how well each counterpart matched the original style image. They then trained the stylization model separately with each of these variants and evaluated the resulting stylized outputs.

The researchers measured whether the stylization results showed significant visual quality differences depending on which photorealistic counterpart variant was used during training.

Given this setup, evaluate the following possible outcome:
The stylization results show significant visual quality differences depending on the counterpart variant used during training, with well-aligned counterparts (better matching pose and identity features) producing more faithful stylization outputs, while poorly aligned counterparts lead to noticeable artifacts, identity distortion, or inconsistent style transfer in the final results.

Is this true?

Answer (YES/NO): NO